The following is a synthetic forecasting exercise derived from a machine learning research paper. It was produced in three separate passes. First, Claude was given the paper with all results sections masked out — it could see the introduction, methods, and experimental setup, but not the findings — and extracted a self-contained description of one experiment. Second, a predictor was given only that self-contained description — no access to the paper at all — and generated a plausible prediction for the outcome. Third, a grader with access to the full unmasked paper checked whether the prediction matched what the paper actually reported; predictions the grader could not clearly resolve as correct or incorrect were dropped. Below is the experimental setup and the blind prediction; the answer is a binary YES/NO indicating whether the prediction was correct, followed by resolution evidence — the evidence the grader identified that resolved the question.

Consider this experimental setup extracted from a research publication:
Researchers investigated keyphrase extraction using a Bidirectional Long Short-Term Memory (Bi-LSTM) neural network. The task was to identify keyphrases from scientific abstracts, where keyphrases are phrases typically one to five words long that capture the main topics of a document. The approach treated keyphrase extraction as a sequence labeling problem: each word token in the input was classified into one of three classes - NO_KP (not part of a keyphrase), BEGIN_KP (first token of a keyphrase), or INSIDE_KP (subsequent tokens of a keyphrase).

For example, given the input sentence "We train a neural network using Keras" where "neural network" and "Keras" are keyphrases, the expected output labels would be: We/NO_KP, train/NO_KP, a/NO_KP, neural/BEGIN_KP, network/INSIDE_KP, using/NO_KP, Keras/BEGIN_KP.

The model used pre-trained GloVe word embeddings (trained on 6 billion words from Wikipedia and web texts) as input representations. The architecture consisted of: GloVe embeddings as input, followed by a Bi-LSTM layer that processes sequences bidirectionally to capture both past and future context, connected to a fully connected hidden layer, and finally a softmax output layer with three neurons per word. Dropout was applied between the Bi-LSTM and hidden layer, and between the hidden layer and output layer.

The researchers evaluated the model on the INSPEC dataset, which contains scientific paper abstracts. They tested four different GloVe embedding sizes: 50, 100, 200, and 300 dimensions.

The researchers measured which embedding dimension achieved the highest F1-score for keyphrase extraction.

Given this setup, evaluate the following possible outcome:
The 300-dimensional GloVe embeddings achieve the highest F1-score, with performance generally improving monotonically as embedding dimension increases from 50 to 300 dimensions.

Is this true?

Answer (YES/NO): NO